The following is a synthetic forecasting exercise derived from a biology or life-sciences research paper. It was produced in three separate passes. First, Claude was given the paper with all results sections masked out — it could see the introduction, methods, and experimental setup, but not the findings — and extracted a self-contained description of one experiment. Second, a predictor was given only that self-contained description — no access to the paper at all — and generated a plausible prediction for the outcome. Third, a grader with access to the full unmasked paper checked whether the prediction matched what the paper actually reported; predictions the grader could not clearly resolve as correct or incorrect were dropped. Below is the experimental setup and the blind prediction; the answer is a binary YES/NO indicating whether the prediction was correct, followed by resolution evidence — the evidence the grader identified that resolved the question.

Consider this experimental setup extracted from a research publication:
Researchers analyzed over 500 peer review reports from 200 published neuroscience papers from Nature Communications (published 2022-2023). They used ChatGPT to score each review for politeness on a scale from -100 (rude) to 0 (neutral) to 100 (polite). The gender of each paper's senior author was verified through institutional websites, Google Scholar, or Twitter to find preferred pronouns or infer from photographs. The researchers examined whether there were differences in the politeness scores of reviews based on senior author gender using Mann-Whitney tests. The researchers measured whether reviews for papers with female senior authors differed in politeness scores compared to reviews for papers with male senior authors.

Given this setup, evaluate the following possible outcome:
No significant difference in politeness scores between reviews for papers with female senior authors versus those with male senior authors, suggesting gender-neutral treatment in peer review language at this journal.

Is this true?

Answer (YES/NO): YES